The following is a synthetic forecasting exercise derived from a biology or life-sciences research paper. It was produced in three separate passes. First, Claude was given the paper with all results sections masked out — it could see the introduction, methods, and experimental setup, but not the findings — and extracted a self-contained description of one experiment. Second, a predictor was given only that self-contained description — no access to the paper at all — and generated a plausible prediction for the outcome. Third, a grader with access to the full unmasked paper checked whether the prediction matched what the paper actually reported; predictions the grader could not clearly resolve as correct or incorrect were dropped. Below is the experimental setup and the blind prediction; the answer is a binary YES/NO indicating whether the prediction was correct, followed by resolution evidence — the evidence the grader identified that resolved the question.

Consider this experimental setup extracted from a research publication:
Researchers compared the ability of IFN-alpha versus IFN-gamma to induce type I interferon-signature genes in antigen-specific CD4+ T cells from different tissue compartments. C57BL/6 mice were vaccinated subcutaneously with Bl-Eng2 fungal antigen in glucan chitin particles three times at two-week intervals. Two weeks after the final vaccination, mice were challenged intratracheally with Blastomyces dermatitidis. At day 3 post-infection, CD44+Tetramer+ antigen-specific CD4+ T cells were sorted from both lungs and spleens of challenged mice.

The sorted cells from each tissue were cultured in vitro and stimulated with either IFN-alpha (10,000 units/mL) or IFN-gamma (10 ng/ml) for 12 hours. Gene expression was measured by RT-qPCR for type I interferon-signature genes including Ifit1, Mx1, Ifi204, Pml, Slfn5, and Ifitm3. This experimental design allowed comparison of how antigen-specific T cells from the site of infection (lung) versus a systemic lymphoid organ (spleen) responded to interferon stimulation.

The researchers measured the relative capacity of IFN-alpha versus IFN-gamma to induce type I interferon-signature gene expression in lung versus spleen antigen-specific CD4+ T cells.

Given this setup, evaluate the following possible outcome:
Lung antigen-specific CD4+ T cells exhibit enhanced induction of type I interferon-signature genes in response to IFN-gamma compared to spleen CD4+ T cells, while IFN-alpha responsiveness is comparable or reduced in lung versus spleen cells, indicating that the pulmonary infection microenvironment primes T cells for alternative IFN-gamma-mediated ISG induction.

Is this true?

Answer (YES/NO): NO